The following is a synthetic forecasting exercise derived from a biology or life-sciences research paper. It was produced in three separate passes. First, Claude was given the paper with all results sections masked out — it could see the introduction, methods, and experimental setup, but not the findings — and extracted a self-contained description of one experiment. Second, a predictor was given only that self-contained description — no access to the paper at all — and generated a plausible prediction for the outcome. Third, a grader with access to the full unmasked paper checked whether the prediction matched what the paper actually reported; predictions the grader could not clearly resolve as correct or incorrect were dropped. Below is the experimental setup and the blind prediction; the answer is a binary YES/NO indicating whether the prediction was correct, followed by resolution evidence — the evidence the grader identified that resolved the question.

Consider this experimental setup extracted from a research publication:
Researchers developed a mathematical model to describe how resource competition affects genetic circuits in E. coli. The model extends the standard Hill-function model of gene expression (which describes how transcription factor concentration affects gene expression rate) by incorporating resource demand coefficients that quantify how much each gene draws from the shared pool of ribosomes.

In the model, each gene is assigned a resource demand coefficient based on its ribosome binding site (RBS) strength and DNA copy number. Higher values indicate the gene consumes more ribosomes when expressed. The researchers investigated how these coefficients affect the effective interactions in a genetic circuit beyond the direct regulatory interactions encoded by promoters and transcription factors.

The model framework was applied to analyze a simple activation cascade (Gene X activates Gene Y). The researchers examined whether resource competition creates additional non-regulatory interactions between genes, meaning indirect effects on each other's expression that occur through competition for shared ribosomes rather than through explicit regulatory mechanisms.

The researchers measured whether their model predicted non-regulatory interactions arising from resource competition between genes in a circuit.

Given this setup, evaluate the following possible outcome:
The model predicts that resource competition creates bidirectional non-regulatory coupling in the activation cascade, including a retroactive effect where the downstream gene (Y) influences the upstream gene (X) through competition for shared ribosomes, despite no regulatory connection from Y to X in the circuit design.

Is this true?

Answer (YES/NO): YES